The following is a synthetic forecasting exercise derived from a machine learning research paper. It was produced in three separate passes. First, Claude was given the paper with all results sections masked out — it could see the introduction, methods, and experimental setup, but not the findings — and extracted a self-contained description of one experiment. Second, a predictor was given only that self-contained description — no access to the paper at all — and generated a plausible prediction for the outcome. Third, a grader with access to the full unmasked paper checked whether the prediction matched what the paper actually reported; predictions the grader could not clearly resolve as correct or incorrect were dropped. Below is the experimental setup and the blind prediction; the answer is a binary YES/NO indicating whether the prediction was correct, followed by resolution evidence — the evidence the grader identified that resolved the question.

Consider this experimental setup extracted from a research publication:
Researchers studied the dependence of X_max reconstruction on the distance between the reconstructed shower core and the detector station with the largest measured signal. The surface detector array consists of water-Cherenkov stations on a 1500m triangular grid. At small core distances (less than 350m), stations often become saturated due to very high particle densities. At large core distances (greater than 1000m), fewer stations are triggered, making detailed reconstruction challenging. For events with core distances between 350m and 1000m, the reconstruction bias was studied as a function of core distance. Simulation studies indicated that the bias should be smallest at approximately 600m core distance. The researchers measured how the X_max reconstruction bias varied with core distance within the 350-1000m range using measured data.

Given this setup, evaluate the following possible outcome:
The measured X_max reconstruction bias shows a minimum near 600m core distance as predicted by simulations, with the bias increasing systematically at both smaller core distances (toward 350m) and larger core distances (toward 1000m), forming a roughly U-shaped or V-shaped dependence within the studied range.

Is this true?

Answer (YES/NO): NO